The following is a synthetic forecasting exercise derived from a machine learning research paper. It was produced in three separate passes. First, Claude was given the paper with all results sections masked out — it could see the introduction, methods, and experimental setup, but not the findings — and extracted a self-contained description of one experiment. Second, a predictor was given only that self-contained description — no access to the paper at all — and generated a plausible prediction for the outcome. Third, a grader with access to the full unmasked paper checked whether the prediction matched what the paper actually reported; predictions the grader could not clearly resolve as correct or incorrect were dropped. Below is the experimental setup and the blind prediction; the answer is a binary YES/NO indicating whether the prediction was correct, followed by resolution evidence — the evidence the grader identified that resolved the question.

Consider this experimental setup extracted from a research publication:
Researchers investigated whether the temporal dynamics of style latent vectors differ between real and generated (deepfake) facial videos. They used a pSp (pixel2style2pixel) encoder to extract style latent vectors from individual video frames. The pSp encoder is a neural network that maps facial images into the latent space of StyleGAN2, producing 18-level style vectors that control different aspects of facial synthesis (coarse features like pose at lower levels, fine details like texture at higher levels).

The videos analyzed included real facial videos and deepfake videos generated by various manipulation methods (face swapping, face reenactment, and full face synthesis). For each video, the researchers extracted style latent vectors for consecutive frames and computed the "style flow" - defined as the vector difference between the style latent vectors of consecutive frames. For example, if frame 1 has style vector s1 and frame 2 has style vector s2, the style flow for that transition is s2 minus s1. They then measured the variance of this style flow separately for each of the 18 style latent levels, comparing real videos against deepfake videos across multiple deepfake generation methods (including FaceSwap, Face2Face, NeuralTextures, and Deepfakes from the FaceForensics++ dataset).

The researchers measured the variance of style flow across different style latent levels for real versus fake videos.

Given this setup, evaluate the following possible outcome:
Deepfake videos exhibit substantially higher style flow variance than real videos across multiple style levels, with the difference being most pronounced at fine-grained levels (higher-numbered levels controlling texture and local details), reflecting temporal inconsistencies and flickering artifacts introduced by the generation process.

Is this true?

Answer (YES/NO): NO